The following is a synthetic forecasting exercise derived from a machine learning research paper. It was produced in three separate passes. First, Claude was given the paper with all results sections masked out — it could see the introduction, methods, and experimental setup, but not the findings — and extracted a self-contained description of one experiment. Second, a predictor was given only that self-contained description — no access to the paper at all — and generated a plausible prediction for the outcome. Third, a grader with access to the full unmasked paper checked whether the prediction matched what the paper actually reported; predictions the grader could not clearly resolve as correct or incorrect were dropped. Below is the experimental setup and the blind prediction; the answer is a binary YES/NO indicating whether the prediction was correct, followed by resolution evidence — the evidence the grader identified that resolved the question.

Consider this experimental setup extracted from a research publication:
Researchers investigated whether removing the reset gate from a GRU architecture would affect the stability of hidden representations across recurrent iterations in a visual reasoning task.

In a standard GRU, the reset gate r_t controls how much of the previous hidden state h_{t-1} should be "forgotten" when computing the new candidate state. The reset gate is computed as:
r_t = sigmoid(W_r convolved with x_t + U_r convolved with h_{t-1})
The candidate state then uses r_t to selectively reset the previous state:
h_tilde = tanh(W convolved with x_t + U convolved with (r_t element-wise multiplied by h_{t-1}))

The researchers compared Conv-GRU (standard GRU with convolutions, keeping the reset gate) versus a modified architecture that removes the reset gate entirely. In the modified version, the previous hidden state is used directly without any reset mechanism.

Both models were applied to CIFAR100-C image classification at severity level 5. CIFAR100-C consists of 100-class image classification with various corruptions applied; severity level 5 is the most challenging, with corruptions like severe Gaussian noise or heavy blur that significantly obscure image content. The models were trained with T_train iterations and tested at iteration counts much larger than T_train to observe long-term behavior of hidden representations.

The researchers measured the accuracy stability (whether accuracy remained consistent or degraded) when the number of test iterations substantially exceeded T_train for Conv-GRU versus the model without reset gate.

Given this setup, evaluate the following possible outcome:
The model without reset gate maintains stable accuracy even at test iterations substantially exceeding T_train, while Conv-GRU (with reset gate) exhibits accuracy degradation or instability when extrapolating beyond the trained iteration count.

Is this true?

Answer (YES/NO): YES